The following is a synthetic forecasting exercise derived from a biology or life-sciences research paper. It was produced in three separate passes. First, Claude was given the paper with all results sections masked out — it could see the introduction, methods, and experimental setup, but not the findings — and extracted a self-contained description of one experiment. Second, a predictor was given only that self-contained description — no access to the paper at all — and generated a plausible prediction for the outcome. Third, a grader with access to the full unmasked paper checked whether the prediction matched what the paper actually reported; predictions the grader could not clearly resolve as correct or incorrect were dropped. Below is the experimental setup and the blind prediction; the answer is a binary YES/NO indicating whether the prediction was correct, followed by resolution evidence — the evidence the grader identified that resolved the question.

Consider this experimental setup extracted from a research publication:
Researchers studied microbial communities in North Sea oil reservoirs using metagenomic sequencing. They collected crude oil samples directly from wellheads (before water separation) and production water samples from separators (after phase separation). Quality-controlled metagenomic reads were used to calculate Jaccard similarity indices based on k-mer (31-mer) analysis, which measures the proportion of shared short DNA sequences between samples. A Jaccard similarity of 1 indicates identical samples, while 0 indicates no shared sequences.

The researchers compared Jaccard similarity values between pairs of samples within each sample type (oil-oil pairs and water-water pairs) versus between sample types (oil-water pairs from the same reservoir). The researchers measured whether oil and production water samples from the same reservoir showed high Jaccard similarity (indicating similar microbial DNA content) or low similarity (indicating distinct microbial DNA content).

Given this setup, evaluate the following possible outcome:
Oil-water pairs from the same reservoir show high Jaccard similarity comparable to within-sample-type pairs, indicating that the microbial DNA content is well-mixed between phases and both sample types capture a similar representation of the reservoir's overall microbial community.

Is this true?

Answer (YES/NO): NO